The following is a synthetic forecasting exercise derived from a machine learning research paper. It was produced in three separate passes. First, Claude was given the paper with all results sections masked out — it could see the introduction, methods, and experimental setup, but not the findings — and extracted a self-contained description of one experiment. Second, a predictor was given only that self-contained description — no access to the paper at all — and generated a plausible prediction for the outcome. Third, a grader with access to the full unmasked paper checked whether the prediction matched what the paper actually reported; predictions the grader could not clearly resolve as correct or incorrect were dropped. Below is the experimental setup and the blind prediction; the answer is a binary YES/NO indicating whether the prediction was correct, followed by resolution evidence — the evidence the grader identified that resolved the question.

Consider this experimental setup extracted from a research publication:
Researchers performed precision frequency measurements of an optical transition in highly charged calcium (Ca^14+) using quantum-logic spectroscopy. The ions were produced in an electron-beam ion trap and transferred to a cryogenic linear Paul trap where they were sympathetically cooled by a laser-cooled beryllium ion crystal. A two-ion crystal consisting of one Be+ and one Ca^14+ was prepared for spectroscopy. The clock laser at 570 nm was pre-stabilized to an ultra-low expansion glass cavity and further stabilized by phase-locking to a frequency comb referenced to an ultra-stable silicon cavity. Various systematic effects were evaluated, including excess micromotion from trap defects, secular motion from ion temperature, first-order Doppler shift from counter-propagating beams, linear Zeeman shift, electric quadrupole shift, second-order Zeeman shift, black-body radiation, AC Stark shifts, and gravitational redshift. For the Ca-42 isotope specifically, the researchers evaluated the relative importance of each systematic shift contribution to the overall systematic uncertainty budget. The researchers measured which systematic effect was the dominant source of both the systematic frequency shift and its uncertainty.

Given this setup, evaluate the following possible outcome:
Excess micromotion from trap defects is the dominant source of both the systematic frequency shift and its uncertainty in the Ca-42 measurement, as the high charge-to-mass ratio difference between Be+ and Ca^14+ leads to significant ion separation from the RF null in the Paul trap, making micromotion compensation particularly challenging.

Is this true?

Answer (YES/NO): YES